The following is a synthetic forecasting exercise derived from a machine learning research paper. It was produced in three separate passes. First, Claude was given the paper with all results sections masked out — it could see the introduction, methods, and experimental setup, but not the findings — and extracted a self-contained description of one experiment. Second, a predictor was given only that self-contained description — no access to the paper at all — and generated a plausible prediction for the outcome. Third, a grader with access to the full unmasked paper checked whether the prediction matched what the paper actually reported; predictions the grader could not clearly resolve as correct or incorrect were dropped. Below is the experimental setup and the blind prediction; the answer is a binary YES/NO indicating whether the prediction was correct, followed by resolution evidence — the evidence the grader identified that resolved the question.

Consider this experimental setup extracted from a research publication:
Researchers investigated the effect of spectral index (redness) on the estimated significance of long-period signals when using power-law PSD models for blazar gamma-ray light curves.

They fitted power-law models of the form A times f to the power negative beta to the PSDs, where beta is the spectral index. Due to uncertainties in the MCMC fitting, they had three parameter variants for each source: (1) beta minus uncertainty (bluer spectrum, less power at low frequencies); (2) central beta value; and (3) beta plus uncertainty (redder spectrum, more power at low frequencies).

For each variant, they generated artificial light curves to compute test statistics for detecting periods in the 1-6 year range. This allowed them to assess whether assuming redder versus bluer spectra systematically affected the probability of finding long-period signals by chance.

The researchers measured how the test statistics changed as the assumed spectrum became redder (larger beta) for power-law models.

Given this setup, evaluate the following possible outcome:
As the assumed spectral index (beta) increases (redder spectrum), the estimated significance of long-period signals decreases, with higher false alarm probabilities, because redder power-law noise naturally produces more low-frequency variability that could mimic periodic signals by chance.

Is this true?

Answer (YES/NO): YES